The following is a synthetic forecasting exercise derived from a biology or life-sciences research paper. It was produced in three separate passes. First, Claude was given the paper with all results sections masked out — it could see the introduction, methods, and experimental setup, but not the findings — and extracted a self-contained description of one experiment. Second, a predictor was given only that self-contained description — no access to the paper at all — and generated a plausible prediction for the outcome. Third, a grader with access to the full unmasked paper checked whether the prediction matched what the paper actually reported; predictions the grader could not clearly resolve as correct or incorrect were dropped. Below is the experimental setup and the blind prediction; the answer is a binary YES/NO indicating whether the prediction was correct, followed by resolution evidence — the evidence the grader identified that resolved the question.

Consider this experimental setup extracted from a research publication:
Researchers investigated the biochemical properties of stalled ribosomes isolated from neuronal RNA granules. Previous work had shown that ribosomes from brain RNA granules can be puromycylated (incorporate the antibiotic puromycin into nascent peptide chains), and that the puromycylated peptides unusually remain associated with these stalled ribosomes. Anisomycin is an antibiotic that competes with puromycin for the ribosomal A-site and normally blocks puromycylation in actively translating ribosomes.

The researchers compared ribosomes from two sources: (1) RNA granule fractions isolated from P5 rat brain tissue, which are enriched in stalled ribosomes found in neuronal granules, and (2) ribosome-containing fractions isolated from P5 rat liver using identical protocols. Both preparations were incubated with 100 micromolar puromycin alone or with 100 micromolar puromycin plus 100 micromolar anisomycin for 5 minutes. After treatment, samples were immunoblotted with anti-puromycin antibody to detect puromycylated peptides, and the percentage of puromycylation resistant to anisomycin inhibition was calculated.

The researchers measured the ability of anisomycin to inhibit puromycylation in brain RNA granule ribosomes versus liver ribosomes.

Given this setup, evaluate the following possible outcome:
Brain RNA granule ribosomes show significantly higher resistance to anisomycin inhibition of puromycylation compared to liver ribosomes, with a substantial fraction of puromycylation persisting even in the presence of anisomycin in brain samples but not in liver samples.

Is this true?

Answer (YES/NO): YES